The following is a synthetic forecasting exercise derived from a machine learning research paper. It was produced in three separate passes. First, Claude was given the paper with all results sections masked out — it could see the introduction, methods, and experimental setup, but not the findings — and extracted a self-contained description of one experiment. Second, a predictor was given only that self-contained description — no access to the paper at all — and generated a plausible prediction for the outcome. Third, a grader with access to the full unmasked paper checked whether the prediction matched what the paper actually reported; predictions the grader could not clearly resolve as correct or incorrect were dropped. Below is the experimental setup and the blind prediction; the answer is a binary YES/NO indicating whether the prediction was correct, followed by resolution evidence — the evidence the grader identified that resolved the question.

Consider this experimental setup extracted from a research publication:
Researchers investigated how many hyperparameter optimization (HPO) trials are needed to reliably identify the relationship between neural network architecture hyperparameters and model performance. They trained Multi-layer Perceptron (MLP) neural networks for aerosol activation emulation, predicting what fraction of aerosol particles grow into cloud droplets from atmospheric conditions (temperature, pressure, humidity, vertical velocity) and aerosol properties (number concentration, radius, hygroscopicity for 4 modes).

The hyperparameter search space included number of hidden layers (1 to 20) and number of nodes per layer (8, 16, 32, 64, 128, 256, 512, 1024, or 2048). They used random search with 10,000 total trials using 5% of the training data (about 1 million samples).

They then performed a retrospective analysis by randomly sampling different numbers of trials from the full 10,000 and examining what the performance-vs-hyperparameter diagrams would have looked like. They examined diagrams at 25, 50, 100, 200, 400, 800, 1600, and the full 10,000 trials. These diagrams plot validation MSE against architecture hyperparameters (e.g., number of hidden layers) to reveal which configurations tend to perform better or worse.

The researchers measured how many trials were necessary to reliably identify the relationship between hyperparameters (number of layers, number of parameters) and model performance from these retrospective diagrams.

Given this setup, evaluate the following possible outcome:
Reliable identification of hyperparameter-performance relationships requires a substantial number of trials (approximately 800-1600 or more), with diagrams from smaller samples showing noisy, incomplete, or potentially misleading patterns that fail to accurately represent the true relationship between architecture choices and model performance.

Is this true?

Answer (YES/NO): YES